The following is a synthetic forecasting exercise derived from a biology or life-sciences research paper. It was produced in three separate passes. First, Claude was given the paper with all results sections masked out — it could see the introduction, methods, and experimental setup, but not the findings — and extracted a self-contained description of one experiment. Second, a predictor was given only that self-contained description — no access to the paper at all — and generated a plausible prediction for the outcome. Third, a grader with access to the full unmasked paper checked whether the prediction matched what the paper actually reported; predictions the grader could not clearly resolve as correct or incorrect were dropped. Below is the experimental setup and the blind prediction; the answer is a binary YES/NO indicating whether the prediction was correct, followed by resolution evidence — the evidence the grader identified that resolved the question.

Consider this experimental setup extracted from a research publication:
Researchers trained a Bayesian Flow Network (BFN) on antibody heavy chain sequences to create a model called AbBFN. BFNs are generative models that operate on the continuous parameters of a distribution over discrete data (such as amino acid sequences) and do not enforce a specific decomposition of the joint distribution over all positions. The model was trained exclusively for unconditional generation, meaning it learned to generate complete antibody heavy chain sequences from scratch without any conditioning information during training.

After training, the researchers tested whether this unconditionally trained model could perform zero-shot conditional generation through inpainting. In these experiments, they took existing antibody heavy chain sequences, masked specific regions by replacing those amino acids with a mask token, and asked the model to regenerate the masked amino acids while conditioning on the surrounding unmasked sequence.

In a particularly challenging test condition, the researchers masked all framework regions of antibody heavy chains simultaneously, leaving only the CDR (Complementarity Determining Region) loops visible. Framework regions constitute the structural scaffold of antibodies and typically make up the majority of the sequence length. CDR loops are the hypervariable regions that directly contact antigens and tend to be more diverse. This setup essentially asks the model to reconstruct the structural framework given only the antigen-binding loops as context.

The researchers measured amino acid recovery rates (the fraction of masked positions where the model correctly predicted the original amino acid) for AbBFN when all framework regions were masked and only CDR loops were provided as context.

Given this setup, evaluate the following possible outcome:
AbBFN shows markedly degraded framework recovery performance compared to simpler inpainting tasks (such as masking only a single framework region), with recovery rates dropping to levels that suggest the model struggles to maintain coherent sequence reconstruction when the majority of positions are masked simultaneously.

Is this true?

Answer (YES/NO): NO